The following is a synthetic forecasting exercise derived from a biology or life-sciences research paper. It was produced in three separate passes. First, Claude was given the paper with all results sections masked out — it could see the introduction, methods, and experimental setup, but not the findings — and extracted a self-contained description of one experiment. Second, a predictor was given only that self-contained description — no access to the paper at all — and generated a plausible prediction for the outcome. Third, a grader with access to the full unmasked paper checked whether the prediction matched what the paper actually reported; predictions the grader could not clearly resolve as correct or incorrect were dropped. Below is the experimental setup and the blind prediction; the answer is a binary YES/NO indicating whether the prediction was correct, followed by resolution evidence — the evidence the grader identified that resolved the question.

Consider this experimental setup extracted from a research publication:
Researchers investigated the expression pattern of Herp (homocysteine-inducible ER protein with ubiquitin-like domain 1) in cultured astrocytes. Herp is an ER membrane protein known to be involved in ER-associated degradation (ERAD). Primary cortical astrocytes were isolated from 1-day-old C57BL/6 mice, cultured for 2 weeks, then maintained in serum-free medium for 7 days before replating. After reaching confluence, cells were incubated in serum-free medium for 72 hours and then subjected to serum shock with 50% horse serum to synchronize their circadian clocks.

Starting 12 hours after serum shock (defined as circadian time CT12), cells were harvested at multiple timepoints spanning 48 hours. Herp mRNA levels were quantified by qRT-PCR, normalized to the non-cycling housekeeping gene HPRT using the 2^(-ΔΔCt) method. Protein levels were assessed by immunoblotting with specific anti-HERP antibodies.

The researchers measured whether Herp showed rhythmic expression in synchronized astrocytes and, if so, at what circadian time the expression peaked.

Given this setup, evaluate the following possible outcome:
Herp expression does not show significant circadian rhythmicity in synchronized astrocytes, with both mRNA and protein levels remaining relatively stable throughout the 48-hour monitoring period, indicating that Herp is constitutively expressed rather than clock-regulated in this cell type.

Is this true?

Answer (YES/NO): NO